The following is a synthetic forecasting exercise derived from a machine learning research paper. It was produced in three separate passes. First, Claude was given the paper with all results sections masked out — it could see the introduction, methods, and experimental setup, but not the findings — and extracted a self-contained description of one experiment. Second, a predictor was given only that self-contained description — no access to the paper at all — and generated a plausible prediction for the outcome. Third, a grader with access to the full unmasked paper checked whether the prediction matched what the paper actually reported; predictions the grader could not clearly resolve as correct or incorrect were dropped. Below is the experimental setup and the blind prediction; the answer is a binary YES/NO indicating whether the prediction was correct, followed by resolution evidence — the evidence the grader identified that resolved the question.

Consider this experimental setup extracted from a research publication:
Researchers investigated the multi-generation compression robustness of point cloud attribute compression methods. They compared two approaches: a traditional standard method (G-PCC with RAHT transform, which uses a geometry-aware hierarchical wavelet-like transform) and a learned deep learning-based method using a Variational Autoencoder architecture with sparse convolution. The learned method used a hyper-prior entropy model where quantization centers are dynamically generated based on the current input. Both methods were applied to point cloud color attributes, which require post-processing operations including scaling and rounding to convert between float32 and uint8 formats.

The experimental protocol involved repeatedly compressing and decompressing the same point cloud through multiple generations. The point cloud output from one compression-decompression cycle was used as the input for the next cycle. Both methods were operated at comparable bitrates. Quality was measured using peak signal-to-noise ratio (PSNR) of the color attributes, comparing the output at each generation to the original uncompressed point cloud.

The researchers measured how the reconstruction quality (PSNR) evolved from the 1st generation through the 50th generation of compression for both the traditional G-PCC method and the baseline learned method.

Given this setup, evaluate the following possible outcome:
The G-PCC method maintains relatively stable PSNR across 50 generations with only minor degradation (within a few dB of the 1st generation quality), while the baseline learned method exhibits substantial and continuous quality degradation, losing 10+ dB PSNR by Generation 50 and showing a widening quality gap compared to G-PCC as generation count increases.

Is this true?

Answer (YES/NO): YES